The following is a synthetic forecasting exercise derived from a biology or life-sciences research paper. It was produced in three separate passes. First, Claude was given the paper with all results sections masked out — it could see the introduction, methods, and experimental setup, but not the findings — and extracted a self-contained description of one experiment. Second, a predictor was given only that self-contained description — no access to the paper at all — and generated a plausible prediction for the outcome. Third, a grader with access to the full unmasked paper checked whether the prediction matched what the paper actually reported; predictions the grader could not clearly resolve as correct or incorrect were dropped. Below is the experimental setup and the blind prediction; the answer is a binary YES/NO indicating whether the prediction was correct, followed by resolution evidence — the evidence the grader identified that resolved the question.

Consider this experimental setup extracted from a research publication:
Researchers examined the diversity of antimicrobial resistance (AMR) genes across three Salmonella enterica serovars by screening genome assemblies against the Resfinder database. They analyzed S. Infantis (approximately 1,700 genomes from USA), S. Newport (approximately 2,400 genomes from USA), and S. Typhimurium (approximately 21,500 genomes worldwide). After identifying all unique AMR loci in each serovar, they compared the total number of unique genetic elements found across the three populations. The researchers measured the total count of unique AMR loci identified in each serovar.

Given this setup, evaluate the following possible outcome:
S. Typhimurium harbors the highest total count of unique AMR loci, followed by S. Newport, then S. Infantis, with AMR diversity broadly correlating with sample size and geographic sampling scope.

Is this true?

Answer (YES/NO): YES